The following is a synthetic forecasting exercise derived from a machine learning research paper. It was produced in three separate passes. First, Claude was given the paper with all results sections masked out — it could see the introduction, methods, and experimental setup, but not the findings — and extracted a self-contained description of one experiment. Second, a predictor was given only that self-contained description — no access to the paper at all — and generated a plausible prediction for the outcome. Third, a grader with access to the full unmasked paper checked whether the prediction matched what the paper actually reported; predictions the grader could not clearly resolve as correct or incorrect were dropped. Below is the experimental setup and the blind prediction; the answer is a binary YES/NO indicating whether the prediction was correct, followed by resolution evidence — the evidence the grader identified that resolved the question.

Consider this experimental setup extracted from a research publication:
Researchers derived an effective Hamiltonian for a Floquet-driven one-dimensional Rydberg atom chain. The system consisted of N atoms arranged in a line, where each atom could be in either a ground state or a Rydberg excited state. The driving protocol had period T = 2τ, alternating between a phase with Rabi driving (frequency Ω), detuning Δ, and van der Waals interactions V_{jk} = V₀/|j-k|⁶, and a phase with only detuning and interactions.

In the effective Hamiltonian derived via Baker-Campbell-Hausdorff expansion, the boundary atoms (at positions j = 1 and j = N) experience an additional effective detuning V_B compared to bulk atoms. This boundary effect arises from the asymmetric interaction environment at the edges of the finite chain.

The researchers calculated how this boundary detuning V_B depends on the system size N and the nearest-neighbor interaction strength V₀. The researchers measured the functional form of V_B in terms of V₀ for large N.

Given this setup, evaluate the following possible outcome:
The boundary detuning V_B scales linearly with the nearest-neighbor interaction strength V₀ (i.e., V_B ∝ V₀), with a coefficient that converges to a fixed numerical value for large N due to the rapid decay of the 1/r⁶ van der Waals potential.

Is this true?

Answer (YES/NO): YES